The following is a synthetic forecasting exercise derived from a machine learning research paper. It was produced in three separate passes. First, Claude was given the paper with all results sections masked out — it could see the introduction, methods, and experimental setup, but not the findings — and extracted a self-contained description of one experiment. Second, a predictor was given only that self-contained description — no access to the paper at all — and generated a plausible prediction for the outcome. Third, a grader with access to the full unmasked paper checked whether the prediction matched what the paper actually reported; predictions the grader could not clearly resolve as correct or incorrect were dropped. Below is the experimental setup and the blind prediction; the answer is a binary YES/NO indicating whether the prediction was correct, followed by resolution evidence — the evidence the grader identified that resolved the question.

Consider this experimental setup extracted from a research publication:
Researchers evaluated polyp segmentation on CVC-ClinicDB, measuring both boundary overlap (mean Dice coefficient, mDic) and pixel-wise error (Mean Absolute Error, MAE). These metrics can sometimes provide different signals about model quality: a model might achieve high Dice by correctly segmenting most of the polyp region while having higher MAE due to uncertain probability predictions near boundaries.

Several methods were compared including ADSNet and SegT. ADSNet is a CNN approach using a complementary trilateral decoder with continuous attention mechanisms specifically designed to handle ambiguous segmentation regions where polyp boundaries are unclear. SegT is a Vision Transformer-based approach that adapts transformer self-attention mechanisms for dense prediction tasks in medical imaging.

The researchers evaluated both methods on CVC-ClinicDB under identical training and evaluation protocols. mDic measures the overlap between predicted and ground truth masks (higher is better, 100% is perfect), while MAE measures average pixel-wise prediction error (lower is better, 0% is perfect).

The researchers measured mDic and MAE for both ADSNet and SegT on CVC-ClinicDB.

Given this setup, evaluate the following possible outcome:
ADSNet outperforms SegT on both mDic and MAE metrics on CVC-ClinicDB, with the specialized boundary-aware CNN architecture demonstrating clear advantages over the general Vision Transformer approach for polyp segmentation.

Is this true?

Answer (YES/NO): NO